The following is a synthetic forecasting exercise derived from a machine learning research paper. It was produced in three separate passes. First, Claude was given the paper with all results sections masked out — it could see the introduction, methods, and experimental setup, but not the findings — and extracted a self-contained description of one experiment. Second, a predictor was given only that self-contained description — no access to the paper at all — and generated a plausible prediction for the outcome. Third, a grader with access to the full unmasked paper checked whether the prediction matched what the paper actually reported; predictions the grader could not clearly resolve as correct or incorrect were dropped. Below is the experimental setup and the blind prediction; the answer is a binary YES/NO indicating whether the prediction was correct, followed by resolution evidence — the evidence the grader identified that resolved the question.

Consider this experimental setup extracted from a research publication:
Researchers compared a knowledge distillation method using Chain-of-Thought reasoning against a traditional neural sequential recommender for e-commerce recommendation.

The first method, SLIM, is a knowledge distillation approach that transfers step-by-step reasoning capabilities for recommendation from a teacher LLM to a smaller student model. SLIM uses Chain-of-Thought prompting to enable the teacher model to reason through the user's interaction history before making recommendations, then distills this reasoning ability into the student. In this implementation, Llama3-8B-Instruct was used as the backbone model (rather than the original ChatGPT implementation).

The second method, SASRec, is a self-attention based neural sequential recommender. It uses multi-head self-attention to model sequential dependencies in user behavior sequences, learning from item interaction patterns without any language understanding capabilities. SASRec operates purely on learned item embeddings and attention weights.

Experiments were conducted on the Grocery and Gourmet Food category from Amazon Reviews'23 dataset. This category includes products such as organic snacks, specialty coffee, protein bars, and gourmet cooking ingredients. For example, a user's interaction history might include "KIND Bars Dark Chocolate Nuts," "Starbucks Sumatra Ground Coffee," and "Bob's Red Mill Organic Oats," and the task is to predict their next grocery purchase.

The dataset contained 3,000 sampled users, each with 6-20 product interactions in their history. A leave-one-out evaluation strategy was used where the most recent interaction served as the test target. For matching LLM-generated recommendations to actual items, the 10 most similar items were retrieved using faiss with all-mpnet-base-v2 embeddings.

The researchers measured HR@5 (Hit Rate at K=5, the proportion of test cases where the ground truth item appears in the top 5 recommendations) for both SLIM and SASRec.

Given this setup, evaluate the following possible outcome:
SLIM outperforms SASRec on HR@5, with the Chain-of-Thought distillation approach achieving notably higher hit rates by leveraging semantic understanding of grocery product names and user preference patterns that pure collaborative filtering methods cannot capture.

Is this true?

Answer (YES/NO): NO